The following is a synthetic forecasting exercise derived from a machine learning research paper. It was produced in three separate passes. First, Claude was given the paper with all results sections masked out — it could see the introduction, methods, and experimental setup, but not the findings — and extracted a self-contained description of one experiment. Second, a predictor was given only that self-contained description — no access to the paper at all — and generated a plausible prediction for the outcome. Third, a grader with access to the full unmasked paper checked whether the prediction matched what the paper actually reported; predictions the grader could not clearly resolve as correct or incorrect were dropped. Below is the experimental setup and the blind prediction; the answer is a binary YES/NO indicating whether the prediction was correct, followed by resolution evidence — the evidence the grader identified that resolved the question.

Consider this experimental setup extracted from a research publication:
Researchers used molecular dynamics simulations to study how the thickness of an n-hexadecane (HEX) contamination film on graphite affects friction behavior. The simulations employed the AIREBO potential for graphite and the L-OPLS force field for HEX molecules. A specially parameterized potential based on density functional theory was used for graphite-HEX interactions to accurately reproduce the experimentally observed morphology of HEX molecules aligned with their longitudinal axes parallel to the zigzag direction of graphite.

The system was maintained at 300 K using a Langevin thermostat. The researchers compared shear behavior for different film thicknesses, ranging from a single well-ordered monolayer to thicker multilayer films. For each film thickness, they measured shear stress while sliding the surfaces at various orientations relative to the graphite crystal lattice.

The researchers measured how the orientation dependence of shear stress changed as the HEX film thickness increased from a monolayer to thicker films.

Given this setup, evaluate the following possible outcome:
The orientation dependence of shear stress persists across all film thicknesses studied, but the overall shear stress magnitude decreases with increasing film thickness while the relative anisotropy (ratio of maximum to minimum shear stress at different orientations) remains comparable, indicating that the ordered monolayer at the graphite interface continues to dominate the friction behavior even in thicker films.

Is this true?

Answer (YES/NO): NO